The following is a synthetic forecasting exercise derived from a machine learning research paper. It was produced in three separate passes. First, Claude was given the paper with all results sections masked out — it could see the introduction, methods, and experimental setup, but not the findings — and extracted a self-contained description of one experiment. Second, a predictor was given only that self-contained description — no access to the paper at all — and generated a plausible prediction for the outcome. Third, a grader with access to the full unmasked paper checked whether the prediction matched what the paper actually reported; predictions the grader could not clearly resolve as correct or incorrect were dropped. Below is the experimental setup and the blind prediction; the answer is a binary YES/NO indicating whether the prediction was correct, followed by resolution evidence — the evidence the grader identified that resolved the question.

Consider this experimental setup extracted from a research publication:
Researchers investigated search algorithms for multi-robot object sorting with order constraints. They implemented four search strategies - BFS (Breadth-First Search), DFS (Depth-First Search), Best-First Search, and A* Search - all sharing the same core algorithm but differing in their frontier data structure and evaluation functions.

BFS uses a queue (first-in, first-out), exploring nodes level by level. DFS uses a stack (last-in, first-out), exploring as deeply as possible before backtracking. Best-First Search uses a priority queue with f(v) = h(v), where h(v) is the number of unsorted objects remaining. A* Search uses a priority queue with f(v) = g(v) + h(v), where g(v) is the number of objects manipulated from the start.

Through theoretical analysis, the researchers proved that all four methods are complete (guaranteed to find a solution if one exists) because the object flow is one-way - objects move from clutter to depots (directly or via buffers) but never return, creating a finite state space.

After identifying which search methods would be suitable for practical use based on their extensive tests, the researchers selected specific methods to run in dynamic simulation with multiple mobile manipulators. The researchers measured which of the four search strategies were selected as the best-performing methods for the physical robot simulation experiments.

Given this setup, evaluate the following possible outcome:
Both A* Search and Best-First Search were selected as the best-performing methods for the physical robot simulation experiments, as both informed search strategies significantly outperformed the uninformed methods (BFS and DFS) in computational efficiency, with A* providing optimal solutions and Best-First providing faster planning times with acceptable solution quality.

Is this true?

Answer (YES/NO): NO